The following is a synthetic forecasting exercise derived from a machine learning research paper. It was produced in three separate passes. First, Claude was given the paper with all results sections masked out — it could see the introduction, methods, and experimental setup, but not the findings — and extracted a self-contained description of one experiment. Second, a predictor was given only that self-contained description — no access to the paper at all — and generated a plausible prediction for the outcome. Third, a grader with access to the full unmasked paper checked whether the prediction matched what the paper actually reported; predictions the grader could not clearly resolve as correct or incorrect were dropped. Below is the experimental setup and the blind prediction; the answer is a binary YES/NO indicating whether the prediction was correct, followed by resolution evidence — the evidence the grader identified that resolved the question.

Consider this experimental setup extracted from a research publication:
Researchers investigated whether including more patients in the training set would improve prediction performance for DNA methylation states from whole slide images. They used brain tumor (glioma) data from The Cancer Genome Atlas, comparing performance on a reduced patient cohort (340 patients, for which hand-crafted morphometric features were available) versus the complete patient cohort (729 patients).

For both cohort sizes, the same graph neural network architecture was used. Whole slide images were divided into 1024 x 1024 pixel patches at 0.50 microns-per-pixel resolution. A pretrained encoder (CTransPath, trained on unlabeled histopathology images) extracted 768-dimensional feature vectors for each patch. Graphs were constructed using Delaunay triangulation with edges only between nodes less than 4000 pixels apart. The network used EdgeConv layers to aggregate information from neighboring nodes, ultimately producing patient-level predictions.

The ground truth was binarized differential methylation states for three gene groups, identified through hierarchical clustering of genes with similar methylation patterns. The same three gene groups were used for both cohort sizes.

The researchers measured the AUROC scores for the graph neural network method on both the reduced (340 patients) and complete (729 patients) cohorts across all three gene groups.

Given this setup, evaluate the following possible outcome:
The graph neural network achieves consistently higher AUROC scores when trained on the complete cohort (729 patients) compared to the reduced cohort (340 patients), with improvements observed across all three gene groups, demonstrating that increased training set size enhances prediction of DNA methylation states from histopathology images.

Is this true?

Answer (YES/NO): NO